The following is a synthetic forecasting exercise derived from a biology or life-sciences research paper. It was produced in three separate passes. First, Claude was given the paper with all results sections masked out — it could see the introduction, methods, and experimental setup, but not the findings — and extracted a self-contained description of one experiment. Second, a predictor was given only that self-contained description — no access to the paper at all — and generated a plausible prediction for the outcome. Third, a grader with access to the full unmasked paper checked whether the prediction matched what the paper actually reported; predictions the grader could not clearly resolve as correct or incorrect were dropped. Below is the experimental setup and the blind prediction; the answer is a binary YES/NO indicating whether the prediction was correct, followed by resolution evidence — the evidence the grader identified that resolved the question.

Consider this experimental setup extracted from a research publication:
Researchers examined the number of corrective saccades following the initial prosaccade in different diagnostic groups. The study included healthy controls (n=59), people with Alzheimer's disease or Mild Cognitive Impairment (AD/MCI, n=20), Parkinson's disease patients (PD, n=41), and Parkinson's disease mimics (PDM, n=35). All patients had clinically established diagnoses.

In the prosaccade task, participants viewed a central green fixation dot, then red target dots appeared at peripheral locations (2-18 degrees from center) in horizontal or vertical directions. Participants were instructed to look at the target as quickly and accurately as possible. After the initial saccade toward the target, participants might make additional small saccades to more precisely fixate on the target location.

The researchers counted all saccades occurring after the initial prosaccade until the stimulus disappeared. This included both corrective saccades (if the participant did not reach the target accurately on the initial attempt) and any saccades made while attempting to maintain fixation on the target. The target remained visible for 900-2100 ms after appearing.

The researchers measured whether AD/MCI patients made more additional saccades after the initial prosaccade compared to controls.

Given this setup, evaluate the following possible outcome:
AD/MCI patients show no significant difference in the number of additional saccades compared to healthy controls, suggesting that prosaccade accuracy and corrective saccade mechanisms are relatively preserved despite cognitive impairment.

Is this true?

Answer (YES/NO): YES